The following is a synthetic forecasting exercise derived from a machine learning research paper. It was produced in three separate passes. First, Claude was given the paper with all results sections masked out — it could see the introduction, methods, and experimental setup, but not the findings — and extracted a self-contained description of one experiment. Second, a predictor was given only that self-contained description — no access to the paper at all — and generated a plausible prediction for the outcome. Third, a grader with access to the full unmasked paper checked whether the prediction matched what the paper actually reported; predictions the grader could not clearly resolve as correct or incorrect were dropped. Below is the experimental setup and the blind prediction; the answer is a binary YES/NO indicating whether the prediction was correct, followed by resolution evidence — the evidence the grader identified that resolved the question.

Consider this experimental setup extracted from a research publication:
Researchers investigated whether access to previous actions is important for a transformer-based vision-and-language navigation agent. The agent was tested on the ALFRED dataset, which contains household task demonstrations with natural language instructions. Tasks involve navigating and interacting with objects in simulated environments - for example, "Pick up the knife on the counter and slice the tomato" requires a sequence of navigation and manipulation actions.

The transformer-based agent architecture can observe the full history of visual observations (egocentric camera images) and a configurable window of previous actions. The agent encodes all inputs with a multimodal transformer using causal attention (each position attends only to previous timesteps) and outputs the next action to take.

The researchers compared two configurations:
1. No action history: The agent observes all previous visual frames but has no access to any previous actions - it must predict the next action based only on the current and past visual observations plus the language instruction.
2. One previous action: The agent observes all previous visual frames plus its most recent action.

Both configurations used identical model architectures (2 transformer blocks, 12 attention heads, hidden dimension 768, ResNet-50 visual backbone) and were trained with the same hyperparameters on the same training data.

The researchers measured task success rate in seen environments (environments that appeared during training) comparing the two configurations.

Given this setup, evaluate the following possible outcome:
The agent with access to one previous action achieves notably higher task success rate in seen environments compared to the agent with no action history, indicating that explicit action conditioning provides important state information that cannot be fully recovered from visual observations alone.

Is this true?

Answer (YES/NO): YES